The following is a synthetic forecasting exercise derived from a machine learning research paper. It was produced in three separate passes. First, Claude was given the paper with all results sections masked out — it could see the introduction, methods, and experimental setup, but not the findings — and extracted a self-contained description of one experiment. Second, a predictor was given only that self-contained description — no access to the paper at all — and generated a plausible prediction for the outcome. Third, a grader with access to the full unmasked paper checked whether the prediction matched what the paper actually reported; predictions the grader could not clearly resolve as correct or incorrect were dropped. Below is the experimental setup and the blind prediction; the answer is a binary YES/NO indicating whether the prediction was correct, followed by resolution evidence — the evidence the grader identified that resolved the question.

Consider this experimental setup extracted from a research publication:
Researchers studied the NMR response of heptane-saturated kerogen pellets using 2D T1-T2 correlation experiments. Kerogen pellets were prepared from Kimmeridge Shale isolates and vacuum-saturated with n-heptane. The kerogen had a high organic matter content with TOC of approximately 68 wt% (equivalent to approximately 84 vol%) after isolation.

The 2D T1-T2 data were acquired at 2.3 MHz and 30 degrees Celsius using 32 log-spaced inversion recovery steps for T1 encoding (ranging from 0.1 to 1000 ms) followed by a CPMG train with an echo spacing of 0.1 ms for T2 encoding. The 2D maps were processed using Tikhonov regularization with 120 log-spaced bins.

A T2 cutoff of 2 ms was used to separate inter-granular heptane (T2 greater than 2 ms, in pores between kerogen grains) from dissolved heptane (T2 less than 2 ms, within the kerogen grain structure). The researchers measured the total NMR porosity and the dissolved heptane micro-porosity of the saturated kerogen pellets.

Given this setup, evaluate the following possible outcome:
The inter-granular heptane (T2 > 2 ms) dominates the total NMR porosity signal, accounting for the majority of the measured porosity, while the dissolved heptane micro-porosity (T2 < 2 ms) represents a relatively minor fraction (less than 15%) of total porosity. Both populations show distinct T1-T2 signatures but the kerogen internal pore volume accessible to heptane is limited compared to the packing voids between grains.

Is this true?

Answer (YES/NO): NO